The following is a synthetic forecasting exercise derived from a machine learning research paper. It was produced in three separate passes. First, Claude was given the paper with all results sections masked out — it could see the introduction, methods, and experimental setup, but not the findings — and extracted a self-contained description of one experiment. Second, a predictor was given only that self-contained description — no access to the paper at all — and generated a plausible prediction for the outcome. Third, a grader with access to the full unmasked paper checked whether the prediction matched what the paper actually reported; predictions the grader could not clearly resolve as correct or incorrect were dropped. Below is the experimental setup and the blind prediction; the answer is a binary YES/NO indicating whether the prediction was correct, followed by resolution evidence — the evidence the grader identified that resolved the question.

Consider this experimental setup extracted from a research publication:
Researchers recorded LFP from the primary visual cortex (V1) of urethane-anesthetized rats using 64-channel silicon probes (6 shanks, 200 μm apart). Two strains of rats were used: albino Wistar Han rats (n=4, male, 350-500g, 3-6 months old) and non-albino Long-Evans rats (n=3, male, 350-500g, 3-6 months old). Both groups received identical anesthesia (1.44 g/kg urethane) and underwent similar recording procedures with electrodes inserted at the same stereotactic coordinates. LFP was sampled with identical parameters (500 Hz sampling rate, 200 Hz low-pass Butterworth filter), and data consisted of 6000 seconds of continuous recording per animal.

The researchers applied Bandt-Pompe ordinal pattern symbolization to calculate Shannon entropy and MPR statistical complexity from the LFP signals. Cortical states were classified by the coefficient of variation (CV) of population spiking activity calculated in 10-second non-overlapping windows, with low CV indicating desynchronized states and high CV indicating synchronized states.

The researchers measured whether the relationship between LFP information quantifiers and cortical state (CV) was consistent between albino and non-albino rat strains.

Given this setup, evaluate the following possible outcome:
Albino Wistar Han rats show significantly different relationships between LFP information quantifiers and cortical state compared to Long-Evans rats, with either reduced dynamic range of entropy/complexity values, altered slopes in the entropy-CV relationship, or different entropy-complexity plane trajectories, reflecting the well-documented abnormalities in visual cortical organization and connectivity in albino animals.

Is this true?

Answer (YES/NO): NO